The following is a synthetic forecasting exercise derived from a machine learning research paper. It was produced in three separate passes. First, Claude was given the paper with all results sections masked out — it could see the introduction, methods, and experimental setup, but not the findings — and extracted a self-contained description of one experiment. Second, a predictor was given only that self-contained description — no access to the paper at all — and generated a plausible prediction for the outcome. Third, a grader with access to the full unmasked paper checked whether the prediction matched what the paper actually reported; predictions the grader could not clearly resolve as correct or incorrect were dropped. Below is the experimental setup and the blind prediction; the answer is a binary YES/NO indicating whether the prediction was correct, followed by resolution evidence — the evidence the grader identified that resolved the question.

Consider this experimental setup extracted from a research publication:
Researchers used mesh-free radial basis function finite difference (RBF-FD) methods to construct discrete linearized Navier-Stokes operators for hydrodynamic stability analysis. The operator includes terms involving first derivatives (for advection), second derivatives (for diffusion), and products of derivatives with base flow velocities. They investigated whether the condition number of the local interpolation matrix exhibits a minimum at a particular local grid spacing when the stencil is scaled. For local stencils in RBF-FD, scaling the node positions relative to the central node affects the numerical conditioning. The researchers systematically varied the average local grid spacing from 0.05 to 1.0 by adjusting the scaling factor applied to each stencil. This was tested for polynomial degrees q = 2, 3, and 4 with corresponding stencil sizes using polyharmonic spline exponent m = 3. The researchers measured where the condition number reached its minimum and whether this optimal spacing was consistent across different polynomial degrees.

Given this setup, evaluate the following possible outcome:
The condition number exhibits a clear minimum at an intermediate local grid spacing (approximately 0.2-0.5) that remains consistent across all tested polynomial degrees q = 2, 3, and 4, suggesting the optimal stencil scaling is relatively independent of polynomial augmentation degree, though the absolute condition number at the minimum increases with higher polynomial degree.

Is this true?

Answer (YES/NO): NO